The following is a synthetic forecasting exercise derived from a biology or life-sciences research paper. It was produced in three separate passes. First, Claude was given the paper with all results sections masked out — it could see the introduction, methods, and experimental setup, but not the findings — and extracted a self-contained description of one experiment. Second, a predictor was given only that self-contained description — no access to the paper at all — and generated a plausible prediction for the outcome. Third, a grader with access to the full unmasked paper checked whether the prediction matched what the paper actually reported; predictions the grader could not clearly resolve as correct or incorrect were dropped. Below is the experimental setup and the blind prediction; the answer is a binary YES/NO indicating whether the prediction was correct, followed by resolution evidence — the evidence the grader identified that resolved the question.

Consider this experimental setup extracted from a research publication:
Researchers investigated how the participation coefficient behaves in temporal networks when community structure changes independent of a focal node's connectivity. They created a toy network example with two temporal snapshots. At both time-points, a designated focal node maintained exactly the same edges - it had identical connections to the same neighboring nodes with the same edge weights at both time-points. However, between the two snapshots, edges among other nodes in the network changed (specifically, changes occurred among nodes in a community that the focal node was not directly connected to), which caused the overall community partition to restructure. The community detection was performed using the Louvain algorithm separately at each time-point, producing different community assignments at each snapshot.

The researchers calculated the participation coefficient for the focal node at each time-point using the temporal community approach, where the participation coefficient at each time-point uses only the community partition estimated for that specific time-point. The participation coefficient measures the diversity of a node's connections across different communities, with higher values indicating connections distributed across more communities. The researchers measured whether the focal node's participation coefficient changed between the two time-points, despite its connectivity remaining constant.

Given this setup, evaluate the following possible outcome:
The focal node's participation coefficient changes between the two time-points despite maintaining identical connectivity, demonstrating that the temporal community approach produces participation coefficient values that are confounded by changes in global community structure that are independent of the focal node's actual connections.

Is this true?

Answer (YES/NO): YES